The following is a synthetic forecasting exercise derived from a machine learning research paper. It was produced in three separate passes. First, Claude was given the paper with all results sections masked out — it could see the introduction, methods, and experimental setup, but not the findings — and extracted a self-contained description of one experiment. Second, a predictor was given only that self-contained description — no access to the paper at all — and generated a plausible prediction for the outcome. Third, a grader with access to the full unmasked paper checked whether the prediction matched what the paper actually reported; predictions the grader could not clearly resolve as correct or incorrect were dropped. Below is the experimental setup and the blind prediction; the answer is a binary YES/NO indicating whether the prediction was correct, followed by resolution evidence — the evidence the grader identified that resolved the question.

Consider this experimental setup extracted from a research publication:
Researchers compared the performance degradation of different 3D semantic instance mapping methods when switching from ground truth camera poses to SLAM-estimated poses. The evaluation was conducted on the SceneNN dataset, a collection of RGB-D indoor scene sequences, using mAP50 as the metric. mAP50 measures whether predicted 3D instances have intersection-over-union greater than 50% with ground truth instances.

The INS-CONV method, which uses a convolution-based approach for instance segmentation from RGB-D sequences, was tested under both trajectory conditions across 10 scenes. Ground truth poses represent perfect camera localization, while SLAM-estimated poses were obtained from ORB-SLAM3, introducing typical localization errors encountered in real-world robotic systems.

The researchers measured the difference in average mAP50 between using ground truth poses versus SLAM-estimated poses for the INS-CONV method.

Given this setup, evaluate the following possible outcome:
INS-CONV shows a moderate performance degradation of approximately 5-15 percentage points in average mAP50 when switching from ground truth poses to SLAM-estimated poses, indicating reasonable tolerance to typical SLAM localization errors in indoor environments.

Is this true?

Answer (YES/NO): NO